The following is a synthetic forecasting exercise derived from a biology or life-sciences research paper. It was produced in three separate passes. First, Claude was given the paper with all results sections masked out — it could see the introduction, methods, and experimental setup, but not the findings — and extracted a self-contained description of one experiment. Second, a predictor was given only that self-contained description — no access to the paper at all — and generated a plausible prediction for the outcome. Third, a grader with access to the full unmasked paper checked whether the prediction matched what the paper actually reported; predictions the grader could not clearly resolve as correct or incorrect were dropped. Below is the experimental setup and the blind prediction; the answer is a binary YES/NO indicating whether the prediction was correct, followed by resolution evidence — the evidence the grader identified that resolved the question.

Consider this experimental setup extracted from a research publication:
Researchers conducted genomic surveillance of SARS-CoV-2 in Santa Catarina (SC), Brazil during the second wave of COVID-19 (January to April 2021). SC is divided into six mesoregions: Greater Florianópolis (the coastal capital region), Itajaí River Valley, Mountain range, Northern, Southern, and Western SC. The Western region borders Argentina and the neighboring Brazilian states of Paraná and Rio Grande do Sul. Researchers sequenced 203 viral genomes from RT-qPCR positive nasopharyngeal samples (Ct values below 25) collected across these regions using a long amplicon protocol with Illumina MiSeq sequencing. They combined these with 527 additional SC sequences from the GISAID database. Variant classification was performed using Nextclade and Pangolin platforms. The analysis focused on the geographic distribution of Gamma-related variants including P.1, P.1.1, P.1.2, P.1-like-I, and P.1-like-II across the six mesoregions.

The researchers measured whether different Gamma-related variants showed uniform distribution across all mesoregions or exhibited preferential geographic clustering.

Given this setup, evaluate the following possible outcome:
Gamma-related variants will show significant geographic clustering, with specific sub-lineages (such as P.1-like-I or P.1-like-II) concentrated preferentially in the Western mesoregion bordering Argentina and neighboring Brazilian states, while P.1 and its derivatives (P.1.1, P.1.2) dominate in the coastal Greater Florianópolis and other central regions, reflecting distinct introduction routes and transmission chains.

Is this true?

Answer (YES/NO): YES